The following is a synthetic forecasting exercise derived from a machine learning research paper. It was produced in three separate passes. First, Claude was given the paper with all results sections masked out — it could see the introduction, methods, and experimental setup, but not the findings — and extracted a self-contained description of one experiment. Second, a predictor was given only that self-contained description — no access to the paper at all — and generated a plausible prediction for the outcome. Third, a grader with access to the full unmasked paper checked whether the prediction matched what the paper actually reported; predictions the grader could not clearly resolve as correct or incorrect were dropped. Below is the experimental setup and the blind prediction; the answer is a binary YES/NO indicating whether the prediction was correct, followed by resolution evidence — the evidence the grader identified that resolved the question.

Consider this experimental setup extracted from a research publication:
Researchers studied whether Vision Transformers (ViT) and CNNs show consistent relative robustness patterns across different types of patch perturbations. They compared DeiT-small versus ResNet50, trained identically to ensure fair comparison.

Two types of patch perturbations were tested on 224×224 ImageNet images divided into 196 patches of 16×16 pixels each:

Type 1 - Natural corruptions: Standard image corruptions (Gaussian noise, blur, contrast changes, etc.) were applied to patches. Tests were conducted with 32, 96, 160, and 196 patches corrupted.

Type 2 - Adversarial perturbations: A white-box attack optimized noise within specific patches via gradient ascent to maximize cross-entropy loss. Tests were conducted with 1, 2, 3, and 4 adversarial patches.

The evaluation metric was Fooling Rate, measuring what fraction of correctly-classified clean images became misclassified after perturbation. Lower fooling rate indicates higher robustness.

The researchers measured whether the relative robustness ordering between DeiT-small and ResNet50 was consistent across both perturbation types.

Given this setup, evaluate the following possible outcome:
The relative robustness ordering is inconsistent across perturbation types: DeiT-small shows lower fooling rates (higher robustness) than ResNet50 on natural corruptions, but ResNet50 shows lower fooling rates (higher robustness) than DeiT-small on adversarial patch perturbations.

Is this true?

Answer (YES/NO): YES